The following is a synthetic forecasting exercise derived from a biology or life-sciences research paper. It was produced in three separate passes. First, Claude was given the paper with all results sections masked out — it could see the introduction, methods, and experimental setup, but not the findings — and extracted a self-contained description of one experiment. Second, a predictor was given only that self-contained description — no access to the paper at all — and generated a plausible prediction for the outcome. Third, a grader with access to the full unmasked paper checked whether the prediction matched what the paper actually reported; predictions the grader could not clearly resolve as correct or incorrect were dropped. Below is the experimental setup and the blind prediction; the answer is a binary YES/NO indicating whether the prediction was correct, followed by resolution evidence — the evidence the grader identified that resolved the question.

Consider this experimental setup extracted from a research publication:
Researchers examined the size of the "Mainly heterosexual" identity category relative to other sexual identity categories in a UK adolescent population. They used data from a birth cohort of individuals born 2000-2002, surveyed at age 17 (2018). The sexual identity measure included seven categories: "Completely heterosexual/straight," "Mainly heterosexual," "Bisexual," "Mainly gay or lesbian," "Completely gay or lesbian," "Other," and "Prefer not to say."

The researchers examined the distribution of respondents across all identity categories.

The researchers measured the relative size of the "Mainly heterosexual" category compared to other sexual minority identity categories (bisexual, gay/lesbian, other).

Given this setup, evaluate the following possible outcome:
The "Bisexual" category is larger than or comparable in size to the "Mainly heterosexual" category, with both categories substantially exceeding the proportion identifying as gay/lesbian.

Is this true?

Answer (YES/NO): NO